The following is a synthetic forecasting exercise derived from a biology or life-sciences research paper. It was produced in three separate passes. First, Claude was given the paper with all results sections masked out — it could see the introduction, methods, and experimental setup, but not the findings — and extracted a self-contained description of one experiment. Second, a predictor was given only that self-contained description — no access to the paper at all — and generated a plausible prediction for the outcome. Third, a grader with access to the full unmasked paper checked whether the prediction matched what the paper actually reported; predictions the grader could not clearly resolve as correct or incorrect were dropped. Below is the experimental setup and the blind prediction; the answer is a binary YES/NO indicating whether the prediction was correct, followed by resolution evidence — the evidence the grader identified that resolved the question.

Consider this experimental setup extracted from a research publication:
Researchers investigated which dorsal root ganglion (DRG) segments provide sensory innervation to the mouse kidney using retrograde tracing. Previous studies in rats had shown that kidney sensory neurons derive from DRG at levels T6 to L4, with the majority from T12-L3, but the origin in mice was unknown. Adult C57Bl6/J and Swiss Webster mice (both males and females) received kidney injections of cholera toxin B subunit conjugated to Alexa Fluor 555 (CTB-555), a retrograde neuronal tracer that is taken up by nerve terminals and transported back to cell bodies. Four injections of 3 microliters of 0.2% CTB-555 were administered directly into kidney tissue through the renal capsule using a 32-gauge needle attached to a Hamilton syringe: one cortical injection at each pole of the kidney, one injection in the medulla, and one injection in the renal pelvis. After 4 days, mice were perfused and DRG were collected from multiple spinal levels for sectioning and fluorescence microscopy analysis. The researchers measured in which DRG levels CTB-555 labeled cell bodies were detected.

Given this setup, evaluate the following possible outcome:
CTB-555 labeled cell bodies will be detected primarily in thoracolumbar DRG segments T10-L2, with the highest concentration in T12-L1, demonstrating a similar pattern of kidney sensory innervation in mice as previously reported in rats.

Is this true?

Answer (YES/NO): NO